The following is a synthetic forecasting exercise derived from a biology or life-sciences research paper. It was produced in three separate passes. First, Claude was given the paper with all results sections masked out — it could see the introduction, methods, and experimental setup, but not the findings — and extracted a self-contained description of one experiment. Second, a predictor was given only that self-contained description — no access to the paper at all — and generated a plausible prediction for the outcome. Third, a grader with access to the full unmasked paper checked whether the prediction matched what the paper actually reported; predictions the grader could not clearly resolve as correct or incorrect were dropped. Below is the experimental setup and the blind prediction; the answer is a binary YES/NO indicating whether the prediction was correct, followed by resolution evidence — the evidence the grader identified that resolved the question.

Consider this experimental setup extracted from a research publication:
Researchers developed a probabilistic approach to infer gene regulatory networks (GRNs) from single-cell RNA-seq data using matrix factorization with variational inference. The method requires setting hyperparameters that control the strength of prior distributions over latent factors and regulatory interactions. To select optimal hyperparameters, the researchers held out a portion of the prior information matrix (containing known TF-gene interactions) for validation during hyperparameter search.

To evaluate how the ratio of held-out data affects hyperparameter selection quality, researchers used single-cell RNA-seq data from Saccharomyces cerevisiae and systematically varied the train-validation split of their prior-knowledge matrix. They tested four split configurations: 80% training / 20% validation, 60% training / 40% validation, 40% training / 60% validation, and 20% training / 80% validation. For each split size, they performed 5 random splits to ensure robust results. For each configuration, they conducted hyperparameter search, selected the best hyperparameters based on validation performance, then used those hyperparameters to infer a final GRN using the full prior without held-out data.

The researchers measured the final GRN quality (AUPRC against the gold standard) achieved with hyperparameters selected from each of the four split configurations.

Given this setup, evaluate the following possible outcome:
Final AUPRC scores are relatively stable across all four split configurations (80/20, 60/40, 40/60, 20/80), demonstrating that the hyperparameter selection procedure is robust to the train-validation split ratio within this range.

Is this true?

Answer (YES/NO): YES